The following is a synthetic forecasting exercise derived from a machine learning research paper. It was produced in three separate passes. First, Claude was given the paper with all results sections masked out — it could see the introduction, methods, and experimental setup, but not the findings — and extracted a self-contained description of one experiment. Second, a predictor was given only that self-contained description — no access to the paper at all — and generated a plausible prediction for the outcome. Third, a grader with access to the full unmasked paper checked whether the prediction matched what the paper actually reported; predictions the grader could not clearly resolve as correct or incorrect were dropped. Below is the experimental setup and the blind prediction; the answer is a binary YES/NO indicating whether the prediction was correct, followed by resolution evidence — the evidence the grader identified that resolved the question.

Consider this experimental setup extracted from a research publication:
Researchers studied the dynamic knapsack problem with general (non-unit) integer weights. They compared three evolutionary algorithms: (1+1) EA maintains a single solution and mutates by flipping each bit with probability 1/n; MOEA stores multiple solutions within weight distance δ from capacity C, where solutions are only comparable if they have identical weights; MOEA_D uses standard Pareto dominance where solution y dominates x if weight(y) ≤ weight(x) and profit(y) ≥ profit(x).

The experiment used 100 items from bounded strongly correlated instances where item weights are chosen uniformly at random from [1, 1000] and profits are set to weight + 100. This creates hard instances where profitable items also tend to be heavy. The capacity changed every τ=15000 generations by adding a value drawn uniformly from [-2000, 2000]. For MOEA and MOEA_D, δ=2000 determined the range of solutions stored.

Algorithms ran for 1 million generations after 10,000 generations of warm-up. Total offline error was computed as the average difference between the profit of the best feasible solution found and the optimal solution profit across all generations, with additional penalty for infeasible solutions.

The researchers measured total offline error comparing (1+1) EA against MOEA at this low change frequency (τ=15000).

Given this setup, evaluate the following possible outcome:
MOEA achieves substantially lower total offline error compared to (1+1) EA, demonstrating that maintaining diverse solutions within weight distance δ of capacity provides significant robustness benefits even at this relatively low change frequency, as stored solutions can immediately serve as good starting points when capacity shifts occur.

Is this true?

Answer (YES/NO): NO